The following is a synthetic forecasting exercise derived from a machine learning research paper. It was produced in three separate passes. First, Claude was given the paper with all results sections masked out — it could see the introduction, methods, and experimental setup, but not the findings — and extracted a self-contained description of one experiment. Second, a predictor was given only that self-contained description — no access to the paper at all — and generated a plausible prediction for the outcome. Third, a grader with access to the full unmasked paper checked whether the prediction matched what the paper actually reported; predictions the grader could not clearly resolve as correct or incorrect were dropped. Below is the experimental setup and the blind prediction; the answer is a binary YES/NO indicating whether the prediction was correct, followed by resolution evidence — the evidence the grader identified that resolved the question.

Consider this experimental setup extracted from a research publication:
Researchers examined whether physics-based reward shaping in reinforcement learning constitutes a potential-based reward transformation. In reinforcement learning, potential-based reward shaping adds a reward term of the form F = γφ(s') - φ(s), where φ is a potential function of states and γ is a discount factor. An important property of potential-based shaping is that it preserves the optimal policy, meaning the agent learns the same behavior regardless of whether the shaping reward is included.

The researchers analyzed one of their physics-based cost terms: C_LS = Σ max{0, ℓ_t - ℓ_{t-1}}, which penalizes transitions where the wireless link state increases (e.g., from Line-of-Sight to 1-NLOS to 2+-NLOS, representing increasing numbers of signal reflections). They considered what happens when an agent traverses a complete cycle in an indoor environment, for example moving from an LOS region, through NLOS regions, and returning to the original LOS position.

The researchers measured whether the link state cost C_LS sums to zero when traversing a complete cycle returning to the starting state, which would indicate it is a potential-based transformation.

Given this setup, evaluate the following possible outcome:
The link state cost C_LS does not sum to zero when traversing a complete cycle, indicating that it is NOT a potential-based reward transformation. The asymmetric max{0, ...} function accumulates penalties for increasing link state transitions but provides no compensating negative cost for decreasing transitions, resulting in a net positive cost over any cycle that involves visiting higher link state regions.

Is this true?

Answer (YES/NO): YES